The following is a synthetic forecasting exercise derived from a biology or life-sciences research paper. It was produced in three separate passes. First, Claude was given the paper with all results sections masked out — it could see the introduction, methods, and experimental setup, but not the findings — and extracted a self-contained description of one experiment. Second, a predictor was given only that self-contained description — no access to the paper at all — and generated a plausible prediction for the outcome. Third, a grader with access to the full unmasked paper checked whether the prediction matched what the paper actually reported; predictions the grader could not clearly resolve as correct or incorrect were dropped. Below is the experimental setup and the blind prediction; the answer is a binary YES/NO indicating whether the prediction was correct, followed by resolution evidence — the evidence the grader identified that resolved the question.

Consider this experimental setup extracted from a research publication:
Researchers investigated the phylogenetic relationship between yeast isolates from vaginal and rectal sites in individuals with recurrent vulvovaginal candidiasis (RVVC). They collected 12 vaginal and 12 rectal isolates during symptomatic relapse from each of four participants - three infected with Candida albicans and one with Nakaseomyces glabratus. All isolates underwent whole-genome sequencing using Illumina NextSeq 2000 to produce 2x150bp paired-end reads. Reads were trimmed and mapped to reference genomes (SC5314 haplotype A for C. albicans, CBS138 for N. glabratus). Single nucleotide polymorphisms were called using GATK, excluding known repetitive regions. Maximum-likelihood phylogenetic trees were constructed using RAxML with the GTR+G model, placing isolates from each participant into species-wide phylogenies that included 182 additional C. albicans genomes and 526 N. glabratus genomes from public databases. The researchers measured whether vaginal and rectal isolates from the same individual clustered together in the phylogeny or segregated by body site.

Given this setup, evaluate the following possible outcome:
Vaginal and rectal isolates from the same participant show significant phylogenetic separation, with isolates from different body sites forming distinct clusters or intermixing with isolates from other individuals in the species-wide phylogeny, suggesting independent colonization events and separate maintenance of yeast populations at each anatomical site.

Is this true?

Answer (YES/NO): NO